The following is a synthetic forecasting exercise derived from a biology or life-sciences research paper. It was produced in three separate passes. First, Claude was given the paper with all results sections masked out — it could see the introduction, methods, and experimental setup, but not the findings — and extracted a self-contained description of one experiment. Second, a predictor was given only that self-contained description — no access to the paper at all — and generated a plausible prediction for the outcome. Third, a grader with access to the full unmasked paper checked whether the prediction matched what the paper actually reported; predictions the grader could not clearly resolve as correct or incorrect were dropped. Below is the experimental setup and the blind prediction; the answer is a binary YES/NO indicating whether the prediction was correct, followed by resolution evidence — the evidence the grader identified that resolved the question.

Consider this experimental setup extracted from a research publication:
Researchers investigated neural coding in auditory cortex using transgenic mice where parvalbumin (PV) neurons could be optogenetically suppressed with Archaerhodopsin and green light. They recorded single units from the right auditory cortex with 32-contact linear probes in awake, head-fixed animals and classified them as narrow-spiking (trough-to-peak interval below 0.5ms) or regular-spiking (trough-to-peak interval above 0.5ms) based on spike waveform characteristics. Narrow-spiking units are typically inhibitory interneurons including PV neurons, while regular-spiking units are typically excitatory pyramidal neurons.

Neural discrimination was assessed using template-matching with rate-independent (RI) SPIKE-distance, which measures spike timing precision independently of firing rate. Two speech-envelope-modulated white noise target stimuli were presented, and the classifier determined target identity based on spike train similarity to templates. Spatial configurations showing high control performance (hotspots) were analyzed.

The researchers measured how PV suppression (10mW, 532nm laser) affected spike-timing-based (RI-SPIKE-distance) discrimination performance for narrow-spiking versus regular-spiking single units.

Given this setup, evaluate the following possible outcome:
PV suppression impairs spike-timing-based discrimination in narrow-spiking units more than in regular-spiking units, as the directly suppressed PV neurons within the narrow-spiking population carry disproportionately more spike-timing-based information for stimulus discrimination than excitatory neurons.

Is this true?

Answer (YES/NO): NO